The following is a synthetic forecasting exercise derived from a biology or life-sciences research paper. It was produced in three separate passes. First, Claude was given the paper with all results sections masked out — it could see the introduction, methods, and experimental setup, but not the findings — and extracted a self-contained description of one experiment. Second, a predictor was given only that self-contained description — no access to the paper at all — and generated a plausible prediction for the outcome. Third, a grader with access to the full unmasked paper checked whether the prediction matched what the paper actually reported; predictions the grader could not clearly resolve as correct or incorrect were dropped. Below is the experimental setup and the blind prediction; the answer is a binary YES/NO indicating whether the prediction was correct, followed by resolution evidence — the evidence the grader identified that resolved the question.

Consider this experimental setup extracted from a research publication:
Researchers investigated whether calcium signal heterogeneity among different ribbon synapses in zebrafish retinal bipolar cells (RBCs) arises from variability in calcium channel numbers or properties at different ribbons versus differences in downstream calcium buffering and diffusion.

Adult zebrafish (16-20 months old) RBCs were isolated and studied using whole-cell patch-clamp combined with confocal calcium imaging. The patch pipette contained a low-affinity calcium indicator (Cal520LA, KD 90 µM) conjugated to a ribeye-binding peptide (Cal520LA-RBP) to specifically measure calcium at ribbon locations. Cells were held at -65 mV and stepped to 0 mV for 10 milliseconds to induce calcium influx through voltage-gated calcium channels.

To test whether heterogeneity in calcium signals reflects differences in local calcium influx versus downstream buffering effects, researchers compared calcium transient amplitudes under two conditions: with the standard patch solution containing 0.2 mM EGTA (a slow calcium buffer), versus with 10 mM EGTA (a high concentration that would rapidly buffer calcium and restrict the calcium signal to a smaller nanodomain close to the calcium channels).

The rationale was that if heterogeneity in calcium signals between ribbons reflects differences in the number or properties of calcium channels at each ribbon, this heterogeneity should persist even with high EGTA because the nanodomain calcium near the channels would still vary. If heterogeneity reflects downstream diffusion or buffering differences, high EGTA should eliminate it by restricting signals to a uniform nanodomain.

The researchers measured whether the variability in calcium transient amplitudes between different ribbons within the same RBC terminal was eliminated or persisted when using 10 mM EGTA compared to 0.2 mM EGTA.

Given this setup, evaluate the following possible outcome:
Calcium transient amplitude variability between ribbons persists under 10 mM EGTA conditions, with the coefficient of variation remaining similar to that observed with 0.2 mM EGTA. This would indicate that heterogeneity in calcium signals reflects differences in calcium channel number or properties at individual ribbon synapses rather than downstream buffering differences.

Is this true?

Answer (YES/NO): YES